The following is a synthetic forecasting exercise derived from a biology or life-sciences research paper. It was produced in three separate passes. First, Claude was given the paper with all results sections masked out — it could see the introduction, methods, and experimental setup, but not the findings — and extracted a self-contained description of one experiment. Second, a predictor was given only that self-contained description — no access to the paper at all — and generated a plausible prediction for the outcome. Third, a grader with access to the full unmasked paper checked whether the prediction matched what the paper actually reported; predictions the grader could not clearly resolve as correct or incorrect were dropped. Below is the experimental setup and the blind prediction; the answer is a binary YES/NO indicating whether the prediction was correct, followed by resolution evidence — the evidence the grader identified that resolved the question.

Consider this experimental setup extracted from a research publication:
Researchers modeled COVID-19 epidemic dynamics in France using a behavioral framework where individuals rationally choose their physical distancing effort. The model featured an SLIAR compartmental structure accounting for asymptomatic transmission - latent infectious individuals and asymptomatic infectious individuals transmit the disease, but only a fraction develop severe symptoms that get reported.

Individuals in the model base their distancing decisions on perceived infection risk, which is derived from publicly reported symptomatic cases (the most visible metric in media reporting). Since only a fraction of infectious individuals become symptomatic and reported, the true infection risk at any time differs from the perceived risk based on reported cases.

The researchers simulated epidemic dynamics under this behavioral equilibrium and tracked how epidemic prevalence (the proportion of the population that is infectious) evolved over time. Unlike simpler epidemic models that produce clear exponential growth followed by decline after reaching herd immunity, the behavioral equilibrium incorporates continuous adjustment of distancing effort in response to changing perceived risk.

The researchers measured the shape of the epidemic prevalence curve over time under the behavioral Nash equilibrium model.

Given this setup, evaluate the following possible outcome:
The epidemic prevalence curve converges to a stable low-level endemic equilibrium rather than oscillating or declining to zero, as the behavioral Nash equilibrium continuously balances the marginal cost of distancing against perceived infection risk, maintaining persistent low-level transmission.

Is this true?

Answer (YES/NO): NO